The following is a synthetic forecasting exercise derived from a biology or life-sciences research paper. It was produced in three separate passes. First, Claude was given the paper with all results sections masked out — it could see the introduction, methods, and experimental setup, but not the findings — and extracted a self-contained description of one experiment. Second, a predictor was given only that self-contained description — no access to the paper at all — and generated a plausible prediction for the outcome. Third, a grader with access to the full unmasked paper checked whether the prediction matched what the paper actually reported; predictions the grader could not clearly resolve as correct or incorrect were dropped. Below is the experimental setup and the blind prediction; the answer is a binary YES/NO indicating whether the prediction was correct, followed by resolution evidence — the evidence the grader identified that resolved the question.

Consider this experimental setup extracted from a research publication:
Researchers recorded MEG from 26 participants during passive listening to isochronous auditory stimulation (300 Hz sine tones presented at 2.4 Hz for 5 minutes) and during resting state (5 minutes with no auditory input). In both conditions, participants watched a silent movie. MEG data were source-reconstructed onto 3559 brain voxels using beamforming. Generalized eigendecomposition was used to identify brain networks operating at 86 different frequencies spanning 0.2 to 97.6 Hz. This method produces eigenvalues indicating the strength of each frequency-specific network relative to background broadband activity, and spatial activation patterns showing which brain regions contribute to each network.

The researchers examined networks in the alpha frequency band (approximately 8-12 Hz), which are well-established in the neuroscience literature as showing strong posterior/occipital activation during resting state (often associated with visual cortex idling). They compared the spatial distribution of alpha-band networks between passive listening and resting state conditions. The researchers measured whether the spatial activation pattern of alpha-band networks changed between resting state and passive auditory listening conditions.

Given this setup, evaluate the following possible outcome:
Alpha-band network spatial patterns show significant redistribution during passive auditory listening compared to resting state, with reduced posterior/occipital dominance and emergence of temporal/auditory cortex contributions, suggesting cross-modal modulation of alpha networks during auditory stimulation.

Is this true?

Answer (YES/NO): NO